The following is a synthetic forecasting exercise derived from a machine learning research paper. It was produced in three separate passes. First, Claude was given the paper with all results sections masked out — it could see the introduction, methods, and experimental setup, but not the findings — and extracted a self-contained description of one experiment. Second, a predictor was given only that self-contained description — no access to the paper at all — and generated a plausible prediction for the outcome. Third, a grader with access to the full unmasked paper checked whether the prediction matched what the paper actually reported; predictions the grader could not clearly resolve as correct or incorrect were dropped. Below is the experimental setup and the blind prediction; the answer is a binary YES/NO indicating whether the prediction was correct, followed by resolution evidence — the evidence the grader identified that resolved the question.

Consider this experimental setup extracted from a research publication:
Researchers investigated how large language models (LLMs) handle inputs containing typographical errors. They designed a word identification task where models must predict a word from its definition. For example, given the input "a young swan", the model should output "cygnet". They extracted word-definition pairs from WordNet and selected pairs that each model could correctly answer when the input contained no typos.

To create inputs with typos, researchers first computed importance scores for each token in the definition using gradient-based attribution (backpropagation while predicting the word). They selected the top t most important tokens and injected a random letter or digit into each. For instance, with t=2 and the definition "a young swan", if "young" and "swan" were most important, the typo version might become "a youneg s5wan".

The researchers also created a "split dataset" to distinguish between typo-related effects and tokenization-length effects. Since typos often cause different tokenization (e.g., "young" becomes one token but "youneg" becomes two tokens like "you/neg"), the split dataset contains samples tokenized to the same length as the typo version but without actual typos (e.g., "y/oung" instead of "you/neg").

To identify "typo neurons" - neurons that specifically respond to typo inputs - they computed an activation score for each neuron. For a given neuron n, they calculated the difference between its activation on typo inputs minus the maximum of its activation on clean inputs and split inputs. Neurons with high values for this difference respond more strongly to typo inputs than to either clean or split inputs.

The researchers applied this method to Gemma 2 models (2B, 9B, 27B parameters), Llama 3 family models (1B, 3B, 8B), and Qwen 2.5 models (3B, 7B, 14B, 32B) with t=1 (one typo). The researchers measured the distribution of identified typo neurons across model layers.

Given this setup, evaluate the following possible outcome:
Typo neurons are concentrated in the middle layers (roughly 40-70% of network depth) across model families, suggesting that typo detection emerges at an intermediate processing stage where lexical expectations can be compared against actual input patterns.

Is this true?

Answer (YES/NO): NO